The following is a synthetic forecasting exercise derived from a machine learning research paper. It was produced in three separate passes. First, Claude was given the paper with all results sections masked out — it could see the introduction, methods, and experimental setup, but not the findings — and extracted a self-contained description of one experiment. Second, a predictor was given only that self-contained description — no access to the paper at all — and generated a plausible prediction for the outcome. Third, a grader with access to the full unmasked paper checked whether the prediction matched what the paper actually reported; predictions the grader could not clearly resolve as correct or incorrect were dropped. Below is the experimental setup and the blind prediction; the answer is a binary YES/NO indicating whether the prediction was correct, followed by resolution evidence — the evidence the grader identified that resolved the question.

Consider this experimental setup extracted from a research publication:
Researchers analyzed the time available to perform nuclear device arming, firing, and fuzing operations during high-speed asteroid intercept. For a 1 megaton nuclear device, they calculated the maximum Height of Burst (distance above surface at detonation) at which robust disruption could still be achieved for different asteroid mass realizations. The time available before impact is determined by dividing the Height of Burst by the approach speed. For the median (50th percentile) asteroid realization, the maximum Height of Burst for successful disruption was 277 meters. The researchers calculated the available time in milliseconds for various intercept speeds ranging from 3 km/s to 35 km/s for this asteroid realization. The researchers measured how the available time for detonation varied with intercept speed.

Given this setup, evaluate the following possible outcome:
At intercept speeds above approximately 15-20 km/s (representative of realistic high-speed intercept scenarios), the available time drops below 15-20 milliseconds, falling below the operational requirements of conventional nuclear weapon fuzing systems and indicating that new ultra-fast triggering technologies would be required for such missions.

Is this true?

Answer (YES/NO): NO